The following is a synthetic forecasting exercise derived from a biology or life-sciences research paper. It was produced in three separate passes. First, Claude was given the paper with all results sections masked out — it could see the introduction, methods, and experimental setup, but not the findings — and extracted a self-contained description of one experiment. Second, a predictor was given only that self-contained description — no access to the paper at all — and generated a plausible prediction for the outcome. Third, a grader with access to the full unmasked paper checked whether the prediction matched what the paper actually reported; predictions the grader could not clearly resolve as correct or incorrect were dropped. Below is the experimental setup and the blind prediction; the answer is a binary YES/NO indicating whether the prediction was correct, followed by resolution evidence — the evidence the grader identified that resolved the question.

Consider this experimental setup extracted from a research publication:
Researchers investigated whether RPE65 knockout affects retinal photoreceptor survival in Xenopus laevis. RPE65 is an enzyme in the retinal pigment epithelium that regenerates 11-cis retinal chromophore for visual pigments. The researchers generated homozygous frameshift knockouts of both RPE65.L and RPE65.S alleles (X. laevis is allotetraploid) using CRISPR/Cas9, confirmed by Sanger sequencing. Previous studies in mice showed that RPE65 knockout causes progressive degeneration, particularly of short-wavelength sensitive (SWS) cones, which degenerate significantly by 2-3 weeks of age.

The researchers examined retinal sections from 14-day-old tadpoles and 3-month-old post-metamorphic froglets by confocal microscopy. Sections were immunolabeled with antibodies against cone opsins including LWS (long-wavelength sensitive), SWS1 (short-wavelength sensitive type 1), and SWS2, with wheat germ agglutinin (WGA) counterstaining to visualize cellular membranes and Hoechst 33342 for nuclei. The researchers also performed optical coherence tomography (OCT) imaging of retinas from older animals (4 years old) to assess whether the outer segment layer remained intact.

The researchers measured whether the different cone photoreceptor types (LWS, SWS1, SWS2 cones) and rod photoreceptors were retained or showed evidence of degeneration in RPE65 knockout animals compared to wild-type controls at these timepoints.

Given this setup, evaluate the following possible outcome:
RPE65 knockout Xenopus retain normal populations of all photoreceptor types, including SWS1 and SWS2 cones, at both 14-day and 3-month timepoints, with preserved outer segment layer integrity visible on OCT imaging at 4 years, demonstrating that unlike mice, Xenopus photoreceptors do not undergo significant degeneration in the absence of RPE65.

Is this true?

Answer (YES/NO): YES